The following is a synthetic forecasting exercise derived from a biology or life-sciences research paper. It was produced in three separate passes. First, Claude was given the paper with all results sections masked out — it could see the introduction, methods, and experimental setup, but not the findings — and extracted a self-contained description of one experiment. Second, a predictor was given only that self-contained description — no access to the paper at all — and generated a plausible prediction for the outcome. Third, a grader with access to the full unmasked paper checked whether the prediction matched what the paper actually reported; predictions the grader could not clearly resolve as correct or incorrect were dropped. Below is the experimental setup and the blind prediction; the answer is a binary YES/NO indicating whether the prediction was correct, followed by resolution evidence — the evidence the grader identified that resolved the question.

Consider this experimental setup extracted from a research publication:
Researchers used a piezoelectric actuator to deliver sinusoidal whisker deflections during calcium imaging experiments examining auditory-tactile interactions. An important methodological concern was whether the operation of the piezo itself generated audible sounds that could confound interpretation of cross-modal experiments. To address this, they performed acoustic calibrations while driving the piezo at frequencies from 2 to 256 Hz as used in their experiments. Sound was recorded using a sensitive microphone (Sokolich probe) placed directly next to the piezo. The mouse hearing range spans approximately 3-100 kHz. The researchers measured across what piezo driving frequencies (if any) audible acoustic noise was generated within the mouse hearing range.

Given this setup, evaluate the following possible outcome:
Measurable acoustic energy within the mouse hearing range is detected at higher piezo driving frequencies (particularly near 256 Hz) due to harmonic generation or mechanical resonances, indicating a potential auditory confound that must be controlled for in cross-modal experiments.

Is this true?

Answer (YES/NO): YES